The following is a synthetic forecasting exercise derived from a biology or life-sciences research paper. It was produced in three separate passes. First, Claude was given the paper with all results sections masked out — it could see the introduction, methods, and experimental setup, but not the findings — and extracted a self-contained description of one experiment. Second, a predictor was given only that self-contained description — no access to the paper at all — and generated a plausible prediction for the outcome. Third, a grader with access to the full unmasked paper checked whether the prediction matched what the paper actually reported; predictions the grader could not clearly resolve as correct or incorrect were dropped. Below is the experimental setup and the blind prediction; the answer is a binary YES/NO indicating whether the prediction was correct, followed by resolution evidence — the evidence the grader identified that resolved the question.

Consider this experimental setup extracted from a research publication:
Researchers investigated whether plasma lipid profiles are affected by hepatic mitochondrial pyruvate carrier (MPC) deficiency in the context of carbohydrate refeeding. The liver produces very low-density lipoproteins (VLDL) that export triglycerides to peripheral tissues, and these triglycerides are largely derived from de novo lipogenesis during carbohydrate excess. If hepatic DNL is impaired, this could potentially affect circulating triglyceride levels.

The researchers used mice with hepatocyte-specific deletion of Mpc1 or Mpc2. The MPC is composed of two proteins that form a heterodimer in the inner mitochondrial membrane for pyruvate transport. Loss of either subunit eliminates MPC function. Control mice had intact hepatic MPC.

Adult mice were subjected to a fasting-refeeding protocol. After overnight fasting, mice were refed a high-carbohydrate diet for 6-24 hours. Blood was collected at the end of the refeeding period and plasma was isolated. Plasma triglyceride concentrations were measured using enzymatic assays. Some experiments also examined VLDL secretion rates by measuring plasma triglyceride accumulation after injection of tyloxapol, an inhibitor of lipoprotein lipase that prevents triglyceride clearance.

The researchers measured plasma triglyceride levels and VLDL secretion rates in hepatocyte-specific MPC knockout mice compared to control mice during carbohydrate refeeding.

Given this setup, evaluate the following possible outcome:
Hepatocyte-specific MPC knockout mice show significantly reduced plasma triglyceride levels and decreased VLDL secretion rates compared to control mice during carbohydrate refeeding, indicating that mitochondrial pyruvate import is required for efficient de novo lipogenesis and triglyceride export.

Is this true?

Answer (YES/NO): NO